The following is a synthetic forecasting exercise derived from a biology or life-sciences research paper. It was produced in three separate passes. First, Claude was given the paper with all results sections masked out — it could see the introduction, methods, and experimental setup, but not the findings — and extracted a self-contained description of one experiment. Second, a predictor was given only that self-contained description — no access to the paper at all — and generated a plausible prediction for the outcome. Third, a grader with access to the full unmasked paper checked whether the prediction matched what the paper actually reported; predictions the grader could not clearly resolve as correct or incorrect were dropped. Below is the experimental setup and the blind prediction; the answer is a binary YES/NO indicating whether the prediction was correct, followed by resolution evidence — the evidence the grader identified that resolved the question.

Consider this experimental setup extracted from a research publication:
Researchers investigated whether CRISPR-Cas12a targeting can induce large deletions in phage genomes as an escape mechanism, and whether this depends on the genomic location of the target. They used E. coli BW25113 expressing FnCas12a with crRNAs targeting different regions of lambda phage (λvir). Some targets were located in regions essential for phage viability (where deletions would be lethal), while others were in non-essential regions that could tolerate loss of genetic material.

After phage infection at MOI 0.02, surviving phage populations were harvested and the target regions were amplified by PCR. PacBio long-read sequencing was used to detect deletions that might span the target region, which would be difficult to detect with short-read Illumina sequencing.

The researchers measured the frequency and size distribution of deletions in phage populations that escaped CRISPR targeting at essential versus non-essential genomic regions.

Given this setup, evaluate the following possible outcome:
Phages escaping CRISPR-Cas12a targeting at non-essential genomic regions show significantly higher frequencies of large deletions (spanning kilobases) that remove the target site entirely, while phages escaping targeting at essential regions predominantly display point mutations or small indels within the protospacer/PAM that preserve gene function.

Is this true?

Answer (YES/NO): YES